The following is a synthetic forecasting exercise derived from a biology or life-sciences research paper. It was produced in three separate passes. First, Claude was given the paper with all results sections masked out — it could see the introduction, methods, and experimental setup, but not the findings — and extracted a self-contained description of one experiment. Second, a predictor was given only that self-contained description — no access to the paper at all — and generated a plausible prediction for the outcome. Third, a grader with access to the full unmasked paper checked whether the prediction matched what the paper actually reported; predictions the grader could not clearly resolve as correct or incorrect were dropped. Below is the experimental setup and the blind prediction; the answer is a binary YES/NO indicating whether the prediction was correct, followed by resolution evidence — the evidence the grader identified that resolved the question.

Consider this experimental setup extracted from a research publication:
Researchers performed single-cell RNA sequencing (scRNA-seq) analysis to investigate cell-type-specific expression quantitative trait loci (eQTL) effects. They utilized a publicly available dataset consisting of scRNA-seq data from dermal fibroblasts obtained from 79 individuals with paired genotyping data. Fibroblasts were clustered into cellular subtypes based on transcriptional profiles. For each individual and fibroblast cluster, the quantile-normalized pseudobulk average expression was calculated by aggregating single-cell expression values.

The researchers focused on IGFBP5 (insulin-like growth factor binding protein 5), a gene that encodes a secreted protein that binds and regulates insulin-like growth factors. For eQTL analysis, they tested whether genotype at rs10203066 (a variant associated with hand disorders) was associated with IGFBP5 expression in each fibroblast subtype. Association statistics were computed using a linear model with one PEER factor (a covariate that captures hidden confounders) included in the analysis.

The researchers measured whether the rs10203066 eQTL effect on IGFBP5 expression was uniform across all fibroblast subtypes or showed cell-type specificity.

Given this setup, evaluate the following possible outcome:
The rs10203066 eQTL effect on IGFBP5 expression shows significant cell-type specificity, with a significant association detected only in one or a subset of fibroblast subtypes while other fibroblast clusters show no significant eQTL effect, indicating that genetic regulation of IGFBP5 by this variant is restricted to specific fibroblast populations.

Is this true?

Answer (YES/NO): YES